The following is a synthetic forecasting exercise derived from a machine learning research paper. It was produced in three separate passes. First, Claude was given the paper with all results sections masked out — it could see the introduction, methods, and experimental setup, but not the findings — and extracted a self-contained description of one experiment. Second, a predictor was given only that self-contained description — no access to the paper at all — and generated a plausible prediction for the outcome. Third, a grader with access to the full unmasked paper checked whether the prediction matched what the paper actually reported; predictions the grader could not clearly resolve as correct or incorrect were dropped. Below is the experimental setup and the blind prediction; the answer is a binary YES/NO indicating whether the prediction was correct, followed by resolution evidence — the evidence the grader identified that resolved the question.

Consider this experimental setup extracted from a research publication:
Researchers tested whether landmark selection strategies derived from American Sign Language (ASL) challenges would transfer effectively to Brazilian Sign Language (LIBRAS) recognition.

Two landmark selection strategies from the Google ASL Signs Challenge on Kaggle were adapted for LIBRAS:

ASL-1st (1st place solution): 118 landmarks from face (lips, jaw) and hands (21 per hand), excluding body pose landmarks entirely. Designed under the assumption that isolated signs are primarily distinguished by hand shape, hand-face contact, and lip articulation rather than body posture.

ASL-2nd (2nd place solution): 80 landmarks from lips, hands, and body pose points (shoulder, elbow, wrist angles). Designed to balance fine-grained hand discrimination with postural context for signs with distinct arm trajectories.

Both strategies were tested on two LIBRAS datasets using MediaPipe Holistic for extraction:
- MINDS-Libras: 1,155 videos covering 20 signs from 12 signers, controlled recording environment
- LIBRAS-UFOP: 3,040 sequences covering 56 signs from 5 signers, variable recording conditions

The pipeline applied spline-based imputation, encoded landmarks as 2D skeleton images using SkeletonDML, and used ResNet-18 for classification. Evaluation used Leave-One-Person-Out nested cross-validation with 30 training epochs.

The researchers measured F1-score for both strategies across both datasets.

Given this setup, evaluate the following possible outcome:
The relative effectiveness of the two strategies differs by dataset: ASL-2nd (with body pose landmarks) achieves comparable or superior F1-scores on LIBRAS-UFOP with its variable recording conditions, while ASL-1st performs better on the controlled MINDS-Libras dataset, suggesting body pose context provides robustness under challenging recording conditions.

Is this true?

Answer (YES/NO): NO